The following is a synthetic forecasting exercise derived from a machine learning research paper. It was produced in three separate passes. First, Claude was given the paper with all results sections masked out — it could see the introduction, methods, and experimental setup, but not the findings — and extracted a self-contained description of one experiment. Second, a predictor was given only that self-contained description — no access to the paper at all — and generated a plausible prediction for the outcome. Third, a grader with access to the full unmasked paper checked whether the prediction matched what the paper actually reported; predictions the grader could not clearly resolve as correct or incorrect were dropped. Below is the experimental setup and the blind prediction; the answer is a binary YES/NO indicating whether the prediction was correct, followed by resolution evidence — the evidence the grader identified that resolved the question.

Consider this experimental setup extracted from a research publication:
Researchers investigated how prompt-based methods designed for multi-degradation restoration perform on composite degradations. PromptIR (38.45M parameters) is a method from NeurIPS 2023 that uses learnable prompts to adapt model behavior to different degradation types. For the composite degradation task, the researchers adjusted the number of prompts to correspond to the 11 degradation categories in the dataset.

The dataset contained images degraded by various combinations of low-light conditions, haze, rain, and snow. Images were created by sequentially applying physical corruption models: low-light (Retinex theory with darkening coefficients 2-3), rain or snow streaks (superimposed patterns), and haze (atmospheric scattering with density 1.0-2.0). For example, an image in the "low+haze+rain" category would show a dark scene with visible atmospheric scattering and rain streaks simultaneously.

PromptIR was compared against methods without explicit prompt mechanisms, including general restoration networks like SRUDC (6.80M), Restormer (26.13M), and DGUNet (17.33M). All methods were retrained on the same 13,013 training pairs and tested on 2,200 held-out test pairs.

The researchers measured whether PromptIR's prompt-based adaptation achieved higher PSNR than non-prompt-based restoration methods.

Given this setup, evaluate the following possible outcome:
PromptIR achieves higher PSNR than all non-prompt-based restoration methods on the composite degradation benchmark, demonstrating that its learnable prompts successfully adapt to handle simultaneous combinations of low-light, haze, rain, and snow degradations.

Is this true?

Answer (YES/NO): NO